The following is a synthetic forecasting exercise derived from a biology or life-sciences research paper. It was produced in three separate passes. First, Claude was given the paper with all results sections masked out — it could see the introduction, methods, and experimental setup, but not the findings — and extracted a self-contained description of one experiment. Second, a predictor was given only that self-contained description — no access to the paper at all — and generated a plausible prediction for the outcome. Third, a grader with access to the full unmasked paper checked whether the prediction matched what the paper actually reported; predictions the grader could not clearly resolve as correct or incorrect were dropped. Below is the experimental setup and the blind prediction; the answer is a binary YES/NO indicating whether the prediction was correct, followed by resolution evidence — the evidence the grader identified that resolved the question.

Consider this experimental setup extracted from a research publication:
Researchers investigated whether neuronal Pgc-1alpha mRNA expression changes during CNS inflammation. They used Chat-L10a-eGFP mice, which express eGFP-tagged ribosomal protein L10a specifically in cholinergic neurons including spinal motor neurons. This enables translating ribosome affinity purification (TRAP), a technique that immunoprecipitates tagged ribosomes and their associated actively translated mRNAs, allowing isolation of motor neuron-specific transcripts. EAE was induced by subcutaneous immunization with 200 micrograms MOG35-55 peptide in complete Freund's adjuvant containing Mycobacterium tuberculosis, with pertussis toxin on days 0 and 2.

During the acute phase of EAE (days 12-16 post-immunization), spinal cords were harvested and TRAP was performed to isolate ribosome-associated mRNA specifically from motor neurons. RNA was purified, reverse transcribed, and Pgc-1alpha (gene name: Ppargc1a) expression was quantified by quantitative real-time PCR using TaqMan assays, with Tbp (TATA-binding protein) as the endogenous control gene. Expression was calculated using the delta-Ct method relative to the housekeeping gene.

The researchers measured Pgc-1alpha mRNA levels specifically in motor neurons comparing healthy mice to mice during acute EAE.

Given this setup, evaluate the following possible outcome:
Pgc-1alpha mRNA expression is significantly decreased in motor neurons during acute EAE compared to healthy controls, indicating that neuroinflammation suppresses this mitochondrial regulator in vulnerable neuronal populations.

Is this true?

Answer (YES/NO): NO